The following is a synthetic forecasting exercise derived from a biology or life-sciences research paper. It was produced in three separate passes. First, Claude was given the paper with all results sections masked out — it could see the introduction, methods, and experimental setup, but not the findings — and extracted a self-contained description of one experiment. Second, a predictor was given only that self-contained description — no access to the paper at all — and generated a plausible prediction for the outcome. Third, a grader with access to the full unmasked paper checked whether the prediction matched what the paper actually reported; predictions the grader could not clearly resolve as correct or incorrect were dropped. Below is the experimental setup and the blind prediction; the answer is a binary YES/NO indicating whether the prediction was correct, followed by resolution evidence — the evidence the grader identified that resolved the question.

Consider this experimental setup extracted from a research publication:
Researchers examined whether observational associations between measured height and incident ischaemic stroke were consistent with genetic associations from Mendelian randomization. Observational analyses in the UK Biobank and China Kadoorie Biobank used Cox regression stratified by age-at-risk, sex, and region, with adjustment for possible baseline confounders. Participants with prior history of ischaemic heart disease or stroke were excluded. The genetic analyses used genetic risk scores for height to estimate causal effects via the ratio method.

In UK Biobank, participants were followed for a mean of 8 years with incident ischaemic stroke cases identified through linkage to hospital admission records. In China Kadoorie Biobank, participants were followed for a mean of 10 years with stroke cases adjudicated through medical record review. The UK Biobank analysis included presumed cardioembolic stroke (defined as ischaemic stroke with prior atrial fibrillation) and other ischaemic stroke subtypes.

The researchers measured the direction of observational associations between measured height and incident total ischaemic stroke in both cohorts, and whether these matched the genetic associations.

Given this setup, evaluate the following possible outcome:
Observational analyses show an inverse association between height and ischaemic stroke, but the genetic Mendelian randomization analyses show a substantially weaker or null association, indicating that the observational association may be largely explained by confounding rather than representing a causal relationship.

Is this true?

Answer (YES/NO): NO